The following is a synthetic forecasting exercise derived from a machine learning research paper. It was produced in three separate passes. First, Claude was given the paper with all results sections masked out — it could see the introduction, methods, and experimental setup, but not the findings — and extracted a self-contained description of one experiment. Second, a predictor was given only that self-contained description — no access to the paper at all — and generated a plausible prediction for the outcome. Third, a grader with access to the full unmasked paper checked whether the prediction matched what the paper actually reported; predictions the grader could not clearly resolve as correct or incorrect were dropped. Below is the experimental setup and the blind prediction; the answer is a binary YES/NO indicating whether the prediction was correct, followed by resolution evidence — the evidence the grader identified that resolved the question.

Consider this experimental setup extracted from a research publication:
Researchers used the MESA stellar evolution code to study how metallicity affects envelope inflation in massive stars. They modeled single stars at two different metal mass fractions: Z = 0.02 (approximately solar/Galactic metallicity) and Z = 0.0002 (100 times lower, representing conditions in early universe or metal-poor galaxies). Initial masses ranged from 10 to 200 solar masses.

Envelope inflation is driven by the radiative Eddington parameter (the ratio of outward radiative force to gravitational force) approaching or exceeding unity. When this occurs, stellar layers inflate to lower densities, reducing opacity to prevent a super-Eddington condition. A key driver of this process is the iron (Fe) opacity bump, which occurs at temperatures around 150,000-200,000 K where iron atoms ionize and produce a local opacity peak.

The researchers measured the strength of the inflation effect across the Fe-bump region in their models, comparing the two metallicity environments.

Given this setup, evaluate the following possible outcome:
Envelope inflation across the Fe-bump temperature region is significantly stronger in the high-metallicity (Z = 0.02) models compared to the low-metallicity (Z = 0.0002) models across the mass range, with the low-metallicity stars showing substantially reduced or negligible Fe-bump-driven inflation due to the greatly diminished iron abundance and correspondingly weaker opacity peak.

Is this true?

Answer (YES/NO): YES